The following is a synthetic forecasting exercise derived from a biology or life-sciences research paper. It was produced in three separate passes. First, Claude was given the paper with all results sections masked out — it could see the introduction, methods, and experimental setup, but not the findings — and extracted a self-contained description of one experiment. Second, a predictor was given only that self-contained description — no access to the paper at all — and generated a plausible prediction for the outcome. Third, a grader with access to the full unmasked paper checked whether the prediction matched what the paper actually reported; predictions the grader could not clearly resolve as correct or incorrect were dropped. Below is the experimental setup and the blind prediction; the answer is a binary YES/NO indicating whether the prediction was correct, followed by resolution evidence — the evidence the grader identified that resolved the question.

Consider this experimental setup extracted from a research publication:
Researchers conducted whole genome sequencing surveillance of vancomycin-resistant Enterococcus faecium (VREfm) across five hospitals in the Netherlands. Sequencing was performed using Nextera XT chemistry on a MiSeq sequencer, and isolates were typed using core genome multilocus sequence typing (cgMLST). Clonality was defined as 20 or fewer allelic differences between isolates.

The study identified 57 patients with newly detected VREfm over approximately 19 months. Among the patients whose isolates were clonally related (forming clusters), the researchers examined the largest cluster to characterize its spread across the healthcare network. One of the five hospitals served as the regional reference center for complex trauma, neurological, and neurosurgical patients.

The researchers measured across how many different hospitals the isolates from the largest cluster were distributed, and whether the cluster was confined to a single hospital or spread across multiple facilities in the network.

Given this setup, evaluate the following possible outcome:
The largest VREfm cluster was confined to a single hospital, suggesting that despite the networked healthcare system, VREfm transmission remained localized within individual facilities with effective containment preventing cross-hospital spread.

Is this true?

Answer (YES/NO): NO